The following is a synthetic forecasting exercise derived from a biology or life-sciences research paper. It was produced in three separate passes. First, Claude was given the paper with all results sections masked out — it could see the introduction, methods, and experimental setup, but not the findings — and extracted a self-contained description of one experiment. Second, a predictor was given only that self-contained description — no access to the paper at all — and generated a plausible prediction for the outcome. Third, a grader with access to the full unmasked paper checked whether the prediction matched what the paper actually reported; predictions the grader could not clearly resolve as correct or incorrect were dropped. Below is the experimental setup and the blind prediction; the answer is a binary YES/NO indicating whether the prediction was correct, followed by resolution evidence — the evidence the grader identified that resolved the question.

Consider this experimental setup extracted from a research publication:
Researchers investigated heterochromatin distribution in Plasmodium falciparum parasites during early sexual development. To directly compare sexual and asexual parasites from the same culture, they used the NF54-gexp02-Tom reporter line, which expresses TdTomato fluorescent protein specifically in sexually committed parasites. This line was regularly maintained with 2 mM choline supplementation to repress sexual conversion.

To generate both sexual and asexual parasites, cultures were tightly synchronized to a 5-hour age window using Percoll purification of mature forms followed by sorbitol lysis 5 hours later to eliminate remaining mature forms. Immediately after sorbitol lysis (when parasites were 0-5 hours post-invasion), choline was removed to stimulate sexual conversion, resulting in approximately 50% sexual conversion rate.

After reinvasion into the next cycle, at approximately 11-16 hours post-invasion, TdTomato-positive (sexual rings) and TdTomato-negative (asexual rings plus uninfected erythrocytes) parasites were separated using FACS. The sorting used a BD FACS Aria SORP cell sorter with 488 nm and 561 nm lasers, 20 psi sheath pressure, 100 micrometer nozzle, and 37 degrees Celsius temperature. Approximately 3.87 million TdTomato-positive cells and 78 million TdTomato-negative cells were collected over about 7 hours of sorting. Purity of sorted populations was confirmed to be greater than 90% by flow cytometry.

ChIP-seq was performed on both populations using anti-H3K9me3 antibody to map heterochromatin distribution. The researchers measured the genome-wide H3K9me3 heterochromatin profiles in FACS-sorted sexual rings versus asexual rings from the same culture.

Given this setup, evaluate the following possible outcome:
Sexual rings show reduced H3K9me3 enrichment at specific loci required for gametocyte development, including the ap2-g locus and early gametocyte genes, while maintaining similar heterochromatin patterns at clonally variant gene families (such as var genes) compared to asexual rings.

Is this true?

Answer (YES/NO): NO